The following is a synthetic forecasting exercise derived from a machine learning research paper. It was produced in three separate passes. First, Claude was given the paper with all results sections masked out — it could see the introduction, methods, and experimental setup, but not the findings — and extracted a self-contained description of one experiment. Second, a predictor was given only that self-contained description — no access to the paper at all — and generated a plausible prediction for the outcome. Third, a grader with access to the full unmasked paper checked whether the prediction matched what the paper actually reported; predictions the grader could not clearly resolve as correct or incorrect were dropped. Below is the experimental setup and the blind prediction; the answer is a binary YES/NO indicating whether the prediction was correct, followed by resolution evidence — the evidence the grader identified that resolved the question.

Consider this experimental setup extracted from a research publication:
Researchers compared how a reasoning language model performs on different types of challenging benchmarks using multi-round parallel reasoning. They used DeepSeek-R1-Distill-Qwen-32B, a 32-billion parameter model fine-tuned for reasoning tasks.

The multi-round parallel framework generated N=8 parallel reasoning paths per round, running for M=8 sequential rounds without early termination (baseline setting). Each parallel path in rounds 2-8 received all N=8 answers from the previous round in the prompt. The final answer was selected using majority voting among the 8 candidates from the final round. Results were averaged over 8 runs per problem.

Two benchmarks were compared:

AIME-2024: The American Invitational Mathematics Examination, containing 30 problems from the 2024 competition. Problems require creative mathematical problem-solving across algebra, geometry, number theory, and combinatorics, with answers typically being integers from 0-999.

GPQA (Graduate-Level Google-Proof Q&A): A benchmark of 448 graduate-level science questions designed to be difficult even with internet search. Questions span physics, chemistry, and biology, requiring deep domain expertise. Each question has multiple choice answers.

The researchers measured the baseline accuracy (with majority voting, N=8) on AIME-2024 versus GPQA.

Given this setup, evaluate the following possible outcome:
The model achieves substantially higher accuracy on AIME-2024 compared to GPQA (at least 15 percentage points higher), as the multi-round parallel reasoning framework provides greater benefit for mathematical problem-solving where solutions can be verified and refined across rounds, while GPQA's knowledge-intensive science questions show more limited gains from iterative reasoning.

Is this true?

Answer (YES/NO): YES